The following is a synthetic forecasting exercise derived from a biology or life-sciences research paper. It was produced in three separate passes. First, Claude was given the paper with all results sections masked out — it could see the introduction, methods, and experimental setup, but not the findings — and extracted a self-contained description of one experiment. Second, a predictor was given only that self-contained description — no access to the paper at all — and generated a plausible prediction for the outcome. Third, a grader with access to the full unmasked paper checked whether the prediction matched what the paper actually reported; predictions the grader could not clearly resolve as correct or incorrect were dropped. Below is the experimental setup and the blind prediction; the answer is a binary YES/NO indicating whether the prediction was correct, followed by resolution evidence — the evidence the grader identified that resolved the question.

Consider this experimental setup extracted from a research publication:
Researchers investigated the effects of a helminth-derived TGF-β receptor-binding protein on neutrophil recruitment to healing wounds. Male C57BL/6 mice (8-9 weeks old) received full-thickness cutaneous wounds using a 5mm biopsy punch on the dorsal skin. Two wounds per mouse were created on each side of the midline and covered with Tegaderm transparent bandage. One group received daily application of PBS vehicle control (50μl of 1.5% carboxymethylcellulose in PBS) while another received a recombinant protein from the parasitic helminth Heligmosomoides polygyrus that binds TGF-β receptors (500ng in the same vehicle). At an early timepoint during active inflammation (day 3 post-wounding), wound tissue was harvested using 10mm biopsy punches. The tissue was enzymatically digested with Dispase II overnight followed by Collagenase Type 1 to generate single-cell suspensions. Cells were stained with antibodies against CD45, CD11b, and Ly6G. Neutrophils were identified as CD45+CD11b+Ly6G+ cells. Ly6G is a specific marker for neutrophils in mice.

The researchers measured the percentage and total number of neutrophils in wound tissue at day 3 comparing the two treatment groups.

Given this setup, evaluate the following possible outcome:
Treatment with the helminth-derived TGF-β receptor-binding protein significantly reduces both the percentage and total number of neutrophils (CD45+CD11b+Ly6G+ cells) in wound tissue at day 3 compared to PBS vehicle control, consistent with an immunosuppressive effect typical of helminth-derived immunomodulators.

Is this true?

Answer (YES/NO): NO